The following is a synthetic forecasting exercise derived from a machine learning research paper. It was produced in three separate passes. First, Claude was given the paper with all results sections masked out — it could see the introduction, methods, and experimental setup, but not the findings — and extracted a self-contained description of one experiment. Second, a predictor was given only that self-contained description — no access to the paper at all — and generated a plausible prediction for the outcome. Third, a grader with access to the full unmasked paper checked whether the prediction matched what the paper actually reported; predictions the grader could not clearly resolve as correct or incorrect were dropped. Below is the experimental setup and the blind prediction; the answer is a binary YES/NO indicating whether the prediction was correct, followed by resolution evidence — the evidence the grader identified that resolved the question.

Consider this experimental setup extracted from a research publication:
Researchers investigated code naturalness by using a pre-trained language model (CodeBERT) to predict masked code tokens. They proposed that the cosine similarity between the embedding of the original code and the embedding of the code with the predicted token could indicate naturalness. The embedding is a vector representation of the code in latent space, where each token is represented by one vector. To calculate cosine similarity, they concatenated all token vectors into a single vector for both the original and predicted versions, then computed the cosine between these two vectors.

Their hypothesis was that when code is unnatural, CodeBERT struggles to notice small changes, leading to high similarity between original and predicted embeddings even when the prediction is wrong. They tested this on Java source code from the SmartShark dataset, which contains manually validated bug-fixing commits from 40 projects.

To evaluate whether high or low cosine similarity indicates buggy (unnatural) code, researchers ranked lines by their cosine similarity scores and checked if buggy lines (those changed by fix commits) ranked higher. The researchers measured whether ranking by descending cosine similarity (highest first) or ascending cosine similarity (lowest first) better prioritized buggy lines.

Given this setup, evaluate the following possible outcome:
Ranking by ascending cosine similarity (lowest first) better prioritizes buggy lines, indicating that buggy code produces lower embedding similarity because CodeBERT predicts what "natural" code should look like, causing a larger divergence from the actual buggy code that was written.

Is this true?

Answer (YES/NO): NO